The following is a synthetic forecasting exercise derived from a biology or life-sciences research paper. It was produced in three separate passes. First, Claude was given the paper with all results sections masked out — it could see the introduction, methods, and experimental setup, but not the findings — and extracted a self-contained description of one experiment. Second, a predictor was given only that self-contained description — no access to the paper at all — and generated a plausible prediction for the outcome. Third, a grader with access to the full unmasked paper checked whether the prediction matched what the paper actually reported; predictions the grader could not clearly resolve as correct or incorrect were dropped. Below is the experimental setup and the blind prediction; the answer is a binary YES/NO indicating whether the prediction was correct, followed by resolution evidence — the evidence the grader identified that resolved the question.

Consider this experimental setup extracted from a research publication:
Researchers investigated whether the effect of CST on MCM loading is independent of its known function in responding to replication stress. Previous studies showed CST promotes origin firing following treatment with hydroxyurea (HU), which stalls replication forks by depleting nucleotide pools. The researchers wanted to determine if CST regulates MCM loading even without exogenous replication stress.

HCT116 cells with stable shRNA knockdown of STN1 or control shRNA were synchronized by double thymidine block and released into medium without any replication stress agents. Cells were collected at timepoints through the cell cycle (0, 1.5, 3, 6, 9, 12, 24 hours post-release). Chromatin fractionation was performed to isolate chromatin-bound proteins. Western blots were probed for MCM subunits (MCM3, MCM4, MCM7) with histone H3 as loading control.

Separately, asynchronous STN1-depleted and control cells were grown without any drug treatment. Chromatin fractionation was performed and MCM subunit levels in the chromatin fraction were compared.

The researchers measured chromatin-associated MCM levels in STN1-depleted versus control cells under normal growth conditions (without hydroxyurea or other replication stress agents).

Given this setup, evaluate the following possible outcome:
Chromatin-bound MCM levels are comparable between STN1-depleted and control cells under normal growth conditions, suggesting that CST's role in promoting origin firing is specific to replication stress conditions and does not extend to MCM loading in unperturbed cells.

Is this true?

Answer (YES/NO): NO